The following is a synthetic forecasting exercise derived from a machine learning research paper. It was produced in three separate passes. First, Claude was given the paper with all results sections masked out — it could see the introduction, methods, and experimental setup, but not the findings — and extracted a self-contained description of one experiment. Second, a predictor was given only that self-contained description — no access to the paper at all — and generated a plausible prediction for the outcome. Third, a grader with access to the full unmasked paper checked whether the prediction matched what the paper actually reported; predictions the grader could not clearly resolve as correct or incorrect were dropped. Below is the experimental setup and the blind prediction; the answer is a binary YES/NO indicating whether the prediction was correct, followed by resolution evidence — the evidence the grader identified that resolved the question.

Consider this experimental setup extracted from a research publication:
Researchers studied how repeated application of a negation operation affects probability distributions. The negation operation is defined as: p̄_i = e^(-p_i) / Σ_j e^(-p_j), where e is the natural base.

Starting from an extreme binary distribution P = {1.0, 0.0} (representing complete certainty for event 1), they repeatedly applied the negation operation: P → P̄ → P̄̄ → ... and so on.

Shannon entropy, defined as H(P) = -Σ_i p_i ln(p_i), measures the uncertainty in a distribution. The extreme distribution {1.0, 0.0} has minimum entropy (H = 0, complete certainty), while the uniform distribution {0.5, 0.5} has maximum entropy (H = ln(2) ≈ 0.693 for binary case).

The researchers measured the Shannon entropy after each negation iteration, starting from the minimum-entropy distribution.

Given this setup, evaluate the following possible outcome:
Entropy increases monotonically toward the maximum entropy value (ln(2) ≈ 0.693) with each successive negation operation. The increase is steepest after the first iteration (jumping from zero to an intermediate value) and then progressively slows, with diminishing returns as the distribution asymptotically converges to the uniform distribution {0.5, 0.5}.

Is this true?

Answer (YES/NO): YES